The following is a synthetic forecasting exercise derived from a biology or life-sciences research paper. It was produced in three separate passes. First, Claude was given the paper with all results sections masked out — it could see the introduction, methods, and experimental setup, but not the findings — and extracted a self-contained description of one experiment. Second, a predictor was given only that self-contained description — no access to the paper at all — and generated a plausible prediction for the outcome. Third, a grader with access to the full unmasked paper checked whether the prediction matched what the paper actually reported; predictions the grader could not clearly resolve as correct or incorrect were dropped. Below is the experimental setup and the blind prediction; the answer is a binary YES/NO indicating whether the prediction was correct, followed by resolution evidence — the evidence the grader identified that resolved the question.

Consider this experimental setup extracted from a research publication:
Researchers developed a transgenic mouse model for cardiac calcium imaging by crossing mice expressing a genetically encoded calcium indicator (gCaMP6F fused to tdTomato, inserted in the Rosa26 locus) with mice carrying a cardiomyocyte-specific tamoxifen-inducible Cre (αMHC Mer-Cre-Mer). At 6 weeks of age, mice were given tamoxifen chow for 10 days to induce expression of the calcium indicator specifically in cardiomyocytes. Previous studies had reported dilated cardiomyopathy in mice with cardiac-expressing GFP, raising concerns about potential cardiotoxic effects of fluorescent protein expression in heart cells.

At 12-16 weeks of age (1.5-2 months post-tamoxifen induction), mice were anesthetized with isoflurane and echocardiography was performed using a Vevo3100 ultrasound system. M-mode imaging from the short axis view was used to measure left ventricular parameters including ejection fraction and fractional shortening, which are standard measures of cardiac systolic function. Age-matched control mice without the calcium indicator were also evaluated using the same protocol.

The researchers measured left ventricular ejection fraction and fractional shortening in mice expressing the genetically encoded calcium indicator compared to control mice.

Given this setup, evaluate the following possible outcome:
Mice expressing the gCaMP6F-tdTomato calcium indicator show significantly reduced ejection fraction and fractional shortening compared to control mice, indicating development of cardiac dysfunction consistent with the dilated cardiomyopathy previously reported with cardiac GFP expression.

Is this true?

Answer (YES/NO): NO